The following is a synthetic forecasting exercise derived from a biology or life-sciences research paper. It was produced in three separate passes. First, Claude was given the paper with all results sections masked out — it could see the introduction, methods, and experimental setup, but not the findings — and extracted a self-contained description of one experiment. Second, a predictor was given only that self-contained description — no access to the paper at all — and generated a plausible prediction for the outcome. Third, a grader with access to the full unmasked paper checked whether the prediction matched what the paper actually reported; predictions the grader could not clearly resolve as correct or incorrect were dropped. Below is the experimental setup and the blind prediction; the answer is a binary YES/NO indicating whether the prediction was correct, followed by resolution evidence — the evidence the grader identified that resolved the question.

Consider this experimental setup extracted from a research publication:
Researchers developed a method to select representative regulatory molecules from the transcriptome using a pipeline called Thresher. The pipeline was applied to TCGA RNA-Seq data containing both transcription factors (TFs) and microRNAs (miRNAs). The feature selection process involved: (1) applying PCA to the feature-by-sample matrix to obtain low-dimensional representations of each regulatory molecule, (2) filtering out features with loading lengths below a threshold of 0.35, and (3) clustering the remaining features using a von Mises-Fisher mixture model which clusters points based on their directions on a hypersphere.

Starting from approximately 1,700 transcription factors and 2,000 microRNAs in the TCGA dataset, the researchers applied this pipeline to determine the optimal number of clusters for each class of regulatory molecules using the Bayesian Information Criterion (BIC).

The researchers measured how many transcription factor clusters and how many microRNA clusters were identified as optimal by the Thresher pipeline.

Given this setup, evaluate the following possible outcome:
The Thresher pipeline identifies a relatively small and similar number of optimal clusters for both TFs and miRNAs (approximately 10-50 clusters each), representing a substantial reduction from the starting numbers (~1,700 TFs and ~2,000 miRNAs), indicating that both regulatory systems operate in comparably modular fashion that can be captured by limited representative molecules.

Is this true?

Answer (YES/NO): YES